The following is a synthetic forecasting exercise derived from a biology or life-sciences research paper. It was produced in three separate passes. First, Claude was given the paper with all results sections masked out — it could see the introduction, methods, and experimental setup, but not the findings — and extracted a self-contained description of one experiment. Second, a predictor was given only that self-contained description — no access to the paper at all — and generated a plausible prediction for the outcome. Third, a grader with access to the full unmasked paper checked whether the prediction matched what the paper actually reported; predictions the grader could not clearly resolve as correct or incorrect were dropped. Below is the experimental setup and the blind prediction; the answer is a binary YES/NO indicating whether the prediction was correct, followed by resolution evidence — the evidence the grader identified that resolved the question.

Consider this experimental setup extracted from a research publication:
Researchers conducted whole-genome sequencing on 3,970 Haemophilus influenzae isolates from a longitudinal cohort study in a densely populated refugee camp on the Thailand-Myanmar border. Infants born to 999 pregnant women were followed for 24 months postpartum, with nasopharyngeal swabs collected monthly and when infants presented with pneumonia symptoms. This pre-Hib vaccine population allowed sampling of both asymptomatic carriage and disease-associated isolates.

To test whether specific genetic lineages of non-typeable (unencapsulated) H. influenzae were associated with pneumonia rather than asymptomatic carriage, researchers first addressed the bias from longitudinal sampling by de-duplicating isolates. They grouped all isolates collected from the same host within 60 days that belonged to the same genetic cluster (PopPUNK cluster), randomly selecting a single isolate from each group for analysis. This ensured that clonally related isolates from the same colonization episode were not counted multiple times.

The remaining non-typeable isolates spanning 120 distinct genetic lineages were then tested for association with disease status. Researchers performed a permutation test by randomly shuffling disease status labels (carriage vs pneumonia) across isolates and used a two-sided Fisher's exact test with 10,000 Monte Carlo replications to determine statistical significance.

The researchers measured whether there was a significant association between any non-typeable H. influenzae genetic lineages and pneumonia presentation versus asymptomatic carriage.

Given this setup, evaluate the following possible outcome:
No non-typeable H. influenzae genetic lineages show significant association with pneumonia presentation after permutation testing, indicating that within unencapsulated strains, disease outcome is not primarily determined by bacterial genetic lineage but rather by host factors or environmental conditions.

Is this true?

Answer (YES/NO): YES